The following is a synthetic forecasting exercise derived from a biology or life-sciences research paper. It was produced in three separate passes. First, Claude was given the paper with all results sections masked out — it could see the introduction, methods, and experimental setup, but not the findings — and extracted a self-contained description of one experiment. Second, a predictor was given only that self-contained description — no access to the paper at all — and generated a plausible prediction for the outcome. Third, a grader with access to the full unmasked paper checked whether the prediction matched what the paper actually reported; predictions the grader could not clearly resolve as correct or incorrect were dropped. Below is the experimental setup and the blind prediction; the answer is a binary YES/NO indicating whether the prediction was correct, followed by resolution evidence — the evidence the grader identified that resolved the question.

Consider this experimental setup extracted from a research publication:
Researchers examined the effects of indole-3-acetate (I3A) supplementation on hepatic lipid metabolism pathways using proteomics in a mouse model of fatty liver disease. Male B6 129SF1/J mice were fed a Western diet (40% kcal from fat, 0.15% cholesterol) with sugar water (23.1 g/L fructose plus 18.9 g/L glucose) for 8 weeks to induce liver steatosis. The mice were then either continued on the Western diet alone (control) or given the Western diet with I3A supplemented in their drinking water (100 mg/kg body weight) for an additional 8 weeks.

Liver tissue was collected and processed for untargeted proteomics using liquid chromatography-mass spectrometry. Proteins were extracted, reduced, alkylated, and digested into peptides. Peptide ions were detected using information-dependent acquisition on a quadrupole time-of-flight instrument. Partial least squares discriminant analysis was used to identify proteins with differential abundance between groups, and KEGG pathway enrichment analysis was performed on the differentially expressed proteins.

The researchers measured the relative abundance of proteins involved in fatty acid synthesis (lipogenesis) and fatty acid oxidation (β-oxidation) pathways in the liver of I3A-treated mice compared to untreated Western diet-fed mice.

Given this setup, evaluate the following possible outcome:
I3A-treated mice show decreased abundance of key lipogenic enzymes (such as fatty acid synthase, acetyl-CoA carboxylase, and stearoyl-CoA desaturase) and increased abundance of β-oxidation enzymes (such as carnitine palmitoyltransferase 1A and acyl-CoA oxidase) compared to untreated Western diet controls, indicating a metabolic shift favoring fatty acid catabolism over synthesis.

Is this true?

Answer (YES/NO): NO